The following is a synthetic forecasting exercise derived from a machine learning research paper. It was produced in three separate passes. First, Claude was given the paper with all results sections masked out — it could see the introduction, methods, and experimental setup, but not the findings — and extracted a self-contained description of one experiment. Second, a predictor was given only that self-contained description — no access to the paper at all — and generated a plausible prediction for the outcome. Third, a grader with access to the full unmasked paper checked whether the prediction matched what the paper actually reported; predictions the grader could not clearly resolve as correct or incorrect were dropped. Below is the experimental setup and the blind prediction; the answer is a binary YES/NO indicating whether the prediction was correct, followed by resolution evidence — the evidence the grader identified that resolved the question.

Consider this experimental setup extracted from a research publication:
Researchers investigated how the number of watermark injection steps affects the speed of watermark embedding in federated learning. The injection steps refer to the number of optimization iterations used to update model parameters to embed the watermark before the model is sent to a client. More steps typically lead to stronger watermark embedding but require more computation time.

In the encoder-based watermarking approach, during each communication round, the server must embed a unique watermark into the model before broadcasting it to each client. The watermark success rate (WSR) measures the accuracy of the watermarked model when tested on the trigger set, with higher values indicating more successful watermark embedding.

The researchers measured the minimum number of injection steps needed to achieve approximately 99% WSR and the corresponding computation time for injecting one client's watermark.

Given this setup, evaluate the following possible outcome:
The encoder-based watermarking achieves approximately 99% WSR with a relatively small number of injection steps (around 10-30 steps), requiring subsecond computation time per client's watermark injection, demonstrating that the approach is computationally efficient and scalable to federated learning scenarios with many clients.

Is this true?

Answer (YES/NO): NO